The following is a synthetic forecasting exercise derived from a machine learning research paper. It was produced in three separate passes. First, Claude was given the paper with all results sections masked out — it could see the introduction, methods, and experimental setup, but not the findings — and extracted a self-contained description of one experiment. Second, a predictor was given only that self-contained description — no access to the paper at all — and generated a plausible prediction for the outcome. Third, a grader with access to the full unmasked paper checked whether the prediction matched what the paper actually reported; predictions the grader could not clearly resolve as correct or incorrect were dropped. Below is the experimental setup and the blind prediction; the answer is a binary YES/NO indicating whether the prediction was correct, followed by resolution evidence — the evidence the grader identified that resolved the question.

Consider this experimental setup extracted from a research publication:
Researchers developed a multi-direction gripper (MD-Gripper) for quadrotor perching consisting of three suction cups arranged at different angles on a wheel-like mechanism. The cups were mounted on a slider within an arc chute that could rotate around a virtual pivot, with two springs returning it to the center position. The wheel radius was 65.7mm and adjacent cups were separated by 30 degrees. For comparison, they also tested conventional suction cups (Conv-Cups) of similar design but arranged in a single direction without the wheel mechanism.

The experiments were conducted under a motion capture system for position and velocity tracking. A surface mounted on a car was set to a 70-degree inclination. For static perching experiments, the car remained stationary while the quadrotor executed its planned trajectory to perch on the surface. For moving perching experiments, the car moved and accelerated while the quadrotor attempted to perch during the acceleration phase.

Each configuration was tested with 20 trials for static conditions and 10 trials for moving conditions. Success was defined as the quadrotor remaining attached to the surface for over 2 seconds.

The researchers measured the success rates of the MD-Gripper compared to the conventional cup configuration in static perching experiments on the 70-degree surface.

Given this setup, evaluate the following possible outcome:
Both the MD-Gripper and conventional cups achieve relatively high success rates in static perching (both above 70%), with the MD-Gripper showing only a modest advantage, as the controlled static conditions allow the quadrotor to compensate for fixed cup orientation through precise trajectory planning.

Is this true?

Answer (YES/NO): YES